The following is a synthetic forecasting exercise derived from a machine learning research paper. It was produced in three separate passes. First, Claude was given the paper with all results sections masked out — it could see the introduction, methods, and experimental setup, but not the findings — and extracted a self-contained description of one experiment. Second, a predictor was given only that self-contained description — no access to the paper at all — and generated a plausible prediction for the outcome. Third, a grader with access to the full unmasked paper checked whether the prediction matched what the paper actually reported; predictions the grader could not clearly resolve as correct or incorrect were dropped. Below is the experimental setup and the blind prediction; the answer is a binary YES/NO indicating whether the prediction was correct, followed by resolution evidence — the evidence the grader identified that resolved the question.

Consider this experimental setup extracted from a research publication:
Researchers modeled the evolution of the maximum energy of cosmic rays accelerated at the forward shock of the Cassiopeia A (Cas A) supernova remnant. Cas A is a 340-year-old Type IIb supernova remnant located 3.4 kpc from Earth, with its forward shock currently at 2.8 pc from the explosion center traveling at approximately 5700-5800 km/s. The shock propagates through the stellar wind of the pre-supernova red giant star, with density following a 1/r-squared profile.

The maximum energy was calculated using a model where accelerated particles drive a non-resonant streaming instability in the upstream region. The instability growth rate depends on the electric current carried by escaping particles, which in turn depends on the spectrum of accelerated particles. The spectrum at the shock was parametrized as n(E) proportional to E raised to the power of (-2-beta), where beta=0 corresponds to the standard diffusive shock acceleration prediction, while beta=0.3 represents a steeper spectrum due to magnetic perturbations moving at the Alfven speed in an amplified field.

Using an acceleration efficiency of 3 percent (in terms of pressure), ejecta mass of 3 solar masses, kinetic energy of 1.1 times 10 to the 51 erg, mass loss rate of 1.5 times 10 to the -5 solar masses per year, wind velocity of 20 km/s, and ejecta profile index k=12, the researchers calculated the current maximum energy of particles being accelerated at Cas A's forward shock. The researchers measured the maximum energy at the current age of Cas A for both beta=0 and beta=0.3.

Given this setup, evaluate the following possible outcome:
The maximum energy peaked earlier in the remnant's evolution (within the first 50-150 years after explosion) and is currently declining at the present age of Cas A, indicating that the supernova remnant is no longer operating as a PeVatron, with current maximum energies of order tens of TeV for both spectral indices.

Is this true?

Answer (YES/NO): NO